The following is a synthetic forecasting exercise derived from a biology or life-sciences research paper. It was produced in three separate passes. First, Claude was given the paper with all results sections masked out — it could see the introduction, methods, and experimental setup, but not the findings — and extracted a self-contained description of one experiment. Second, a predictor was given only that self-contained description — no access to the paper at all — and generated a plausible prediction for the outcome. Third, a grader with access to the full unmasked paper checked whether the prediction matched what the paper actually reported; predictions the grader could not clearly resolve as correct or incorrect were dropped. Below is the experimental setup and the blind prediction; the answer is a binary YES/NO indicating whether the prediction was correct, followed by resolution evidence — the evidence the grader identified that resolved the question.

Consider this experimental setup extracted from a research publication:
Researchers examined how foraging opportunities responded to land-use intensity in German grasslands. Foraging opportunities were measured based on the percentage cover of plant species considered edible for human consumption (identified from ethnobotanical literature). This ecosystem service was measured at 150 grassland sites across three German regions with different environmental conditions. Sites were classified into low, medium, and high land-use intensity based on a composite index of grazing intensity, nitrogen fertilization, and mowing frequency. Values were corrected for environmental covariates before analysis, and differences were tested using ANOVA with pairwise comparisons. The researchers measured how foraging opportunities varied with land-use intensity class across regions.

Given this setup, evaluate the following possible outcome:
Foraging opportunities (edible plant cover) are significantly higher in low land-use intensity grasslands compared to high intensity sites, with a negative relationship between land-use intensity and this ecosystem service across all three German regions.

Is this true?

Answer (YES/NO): NO